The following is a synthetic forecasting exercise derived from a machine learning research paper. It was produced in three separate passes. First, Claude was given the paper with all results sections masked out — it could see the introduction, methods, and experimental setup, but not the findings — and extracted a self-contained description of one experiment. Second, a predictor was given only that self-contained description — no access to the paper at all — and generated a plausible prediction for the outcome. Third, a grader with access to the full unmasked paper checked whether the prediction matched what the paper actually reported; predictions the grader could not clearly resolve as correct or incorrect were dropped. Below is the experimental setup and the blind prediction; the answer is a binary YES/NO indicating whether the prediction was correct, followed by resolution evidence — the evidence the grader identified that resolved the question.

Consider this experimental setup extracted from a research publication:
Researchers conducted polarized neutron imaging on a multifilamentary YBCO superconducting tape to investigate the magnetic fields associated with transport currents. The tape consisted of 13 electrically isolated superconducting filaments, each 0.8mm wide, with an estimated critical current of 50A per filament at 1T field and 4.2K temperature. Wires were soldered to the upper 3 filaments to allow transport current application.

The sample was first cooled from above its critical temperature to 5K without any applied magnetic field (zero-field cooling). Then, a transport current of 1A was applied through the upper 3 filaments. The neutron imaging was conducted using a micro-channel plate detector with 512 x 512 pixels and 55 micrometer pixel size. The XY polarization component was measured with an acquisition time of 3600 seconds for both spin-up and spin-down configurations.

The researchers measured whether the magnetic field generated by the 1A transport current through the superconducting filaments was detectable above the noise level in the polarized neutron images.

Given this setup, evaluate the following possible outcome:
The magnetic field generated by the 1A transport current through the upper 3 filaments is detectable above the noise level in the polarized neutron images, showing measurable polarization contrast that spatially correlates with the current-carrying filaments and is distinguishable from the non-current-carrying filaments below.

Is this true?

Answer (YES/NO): YES